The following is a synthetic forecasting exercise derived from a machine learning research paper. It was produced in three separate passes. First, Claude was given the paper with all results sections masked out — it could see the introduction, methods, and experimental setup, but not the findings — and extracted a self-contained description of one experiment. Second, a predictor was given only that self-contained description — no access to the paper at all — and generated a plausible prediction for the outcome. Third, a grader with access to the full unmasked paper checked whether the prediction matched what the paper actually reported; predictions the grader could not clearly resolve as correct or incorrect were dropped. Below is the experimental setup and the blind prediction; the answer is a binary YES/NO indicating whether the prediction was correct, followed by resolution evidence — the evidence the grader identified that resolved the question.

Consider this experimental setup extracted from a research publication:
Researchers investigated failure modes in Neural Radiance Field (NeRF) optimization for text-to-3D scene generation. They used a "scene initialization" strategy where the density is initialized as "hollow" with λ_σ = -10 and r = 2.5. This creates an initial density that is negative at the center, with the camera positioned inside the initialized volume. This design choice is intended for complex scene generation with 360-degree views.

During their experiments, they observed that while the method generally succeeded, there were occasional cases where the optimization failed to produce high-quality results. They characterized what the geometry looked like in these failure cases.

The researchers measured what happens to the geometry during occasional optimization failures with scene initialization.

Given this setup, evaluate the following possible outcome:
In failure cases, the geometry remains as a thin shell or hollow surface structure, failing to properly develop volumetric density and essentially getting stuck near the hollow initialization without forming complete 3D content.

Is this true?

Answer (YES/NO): NO